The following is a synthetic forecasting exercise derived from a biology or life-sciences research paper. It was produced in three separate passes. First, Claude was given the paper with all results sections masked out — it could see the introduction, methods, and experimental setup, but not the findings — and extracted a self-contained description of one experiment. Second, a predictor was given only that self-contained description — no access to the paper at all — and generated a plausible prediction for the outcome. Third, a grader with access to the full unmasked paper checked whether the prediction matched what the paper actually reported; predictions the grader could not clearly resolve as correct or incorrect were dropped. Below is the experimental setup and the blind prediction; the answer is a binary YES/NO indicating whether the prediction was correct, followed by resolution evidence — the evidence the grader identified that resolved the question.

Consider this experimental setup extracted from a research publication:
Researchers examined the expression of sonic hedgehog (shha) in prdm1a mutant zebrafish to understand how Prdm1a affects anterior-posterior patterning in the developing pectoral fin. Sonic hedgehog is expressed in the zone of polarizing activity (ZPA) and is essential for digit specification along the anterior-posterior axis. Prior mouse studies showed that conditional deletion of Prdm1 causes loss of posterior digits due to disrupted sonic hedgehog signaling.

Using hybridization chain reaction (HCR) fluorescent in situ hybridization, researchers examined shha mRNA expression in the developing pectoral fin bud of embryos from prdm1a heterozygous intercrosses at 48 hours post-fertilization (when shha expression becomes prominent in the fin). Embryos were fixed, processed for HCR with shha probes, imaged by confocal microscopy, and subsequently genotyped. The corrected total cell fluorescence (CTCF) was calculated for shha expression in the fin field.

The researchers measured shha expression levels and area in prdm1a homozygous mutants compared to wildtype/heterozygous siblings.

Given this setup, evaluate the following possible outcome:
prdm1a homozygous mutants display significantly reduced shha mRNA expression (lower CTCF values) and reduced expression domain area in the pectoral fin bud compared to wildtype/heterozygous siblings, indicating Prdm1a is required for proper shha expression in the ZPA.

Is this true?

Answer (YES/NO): YES